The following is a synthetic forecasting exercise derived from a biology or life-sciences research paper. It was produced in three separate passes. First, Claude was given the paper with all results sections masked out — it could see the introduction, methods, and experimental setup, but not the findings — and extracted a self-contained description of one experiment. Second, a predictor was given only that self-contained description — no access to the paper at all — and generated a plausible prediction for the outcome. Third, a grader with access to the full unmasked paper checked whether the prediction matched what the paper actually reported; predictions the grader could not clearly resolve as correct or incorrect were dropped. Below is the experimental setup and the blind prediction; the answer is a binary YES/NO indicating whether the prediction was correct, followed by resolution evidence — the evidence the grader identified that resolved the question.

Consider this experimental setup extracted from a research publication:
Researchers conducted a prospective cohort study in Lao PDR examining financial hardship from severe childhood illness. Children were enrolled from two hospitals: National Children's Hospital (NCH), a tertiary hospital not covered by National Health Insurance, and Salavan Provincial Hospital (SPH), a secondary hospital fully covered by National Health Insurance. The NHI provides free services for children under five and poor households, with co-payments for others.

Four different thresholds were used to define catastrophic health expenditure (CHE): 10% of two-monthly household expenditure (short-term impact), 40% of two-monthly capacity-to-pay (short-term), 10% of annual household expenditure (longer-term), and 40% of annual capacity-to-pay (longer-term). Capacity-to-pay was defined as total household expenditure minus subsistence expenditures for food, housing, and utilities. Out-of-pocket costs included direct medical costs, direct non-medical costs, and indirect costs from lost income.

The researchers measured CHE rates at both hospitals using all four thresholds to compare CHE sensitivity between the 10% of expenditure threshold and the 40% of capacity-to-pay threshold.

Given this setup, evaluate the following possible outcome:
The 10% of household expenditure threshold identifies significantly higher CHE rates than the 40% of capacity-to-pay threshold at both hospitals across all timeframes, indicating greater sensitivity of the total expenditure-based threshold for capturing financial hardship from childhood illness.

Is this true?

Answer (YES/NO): NO